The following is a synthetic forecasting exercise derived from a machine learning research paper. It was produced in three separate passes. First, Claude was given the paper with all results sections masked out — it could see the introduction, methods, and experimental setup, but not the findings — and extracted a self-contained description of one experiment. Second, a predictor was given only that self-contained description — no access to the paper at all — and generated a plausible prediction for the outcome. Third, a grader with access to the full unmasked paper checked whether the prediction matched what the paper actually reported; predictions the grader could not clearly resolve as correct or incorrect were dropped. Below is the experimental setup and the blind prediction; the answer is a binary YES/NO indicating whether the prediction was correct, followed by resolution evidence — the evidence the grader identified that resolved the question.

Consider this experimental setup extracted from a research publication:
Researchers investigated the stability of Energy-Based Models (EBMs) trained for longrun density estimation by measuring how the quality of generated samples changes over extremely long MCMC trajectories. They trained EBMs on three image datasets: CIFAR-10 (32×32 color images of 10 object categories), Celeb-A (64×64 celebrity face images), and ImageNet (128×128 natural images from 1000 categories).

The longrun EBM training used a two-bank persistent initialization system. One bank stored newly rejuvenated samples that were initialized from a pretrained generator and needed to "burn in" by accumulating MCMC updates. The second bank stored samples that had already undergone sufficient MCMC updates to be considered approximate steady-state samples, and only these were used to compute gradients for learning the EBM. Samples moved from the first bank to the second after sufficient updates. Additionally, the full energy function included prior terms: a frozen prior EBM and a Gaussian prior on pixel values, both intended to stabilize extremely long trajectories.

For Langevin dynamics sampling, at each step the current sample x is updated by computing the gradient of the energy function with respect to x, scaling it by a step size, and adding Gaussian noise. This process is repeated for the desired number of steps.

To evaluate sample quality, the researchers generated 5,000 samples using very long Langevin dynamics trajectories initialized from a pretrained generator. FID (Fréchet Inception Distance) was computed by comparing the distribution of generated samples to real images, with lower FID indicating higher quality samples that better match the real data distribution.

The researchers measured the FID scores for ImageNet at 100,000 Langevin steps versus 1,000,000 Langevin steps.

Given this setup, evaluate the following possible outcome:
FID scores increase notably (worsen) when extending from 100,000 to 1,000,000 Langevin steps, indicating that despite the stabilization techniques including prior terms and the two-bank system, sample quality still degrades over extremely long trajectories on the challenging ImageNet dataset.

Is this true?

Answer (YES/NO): NO